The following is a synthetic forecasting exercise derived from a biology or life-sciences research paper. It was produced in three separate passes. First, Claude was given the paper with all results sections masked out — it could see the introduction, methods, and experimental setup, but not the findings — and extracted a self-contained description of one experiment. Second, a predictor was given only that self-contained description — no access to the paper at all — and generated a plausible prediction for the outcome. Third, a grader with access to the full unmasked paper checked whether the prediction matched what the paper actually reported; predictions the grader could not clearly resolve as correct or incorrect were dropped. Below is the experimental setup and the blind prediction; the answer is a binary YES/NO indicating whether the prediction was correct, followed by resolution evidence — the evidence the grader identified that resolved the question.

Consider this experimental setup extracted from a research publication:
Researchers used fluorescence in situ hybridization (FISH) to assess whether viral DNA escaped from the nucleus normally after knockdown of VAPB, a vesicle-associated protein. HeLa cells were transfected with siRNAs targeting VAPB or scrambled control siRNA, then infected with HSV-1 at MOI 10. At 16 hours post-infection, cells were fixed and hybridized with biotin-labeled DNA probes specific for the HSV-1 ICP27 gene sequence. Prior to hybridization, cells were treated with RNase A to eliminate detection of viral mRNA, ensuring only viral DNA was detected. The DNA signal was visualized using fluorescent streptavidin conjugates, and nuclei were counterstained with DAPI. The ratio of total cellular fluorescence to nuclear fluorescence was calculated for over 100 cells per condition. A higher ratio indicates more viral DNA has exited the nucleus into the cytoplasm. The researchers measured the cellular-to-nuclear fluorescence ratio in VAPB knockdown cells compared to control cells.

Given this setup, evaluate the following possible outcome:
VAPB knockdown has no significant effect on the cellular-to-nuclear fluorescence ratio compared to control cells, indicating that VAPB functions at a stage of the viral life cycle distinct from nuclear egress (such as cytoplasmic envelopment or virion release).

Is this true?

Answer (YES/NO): NO